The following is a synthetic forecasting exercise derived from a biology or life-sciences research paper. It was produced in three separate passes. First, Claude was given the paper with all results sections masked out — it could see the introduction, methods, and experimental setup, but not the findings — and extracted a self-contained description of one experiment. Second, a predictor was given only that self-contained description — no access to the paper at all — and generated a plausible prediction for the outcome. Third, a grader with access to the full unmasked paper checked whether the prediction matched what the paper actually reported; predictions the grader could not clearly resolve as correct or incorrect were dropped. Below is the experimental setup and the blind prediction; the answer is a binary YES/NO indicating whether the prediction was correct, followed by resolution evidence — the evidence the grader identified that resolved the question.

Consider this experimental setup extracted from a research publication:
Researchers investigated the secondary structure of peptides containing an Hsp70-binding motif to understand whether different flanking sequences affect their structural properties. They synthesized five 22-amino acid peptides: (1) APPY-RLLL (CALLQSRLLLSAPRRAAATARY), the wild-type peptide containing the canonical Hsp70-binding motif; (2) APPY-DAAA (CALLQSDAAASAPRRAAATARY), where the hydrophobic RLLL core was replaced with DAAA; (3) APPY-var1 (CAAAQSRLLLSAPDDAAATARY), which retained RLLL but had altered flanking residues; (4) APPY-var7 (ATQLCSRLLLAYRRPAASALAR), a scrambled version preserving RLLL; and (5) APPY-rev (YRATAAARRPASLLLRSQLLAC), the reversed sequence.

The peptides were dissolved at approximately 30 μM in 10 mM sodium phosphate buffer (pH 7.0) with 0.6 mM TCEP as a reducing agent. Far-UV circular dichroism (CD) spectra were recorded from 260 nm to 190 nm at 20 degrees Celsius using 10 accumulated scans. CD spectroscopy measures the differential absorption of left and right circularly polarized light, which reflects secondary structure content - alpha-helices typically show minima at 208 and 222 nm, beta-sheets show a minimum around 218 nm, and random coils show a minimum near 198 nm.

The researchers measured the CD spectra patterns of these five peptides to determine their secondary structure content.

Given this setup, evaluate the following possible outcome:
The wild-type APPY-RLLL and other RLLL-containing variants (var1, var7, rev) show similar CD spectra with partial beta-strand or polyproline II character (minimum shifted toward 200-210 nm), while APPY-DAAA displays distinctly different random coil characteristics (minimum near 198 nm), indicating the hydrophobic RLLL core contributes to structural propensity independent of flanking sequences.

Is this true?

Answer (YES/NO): NO